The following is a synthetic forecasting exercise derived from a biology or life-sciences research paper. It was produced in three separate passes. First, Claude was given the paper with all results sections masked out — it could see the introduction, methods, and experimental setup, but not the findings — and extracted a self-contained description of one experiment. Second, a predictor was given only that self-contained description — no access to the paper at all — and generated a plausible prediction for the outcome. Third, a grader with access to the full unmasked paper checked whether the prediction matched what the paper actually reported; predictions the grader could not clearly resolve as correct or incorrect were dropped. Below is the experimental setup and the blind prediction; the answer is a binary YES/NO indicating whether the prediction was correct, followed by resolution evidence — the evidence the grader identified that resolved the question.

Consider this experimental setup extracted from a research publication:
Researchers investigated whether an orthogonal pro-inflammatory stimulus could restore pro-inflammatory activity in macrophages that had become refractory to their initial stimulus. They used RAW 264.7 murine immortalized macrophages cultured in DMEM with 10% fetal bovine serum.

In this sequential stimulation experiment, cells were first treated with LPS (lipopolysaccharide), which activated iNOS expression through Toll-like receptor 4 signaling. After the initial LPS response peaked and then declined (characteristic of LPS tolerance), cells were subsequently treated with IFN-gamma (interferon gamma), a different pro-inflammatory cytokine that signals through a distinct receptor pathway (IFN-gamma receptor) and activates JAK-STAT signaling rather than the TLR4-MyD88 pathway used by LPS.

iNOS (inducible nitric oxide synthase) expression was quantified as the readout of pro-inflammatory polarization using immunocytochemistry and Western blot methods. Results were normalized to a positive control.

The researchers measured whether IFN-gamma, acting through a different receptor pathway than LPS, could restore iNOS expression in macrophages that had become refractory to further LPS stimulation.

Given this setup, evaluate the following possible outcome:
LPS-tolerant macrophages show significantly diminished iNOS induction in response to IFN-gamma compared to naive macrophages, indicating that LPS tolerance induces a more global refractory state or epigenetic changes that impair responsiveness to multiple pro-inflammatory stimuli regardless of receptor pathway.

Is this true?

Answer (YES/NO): NO